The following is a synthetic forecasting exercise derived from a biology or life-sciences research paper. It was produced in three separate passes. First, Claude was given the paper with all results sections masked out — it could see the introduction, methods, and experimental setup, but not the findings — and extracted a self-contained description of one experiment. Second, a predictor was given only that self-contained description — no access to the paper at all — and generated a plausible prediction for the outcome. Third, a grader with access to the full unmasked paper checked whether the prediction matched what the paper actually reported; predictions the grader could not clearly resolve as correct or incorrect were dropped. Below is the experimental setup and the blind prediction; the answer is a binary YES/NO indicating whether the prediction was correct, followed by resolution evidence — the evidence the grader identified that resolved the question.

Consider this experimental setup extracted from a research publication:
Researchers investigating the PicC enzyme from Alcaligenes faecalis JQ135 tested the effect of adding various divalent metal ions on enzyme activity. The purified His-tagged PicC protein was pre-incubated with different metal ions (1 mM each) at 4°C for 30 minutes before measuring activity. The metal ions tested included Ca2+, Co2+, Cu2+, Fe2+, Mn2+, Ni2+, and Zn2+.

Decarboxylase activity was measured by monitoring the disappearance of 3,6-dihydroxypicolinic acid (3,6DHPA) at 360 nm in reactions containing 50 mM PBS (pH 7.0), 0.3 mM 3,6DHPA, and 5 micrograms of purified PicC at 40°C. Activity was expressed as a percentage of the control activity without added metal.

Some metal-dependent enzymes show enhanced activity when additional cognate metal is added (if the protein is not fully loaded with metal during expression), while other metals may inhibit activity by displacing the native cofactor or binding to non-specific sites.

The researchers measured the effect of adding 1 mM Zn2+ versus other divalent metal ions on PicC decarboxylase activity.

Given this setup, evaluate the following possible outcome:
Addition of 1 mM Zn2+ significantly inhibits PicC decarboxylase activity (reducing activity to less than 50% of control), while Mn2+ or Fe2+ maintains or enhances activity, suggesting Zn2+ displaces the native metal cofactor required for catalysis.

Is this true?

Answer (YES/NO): NO